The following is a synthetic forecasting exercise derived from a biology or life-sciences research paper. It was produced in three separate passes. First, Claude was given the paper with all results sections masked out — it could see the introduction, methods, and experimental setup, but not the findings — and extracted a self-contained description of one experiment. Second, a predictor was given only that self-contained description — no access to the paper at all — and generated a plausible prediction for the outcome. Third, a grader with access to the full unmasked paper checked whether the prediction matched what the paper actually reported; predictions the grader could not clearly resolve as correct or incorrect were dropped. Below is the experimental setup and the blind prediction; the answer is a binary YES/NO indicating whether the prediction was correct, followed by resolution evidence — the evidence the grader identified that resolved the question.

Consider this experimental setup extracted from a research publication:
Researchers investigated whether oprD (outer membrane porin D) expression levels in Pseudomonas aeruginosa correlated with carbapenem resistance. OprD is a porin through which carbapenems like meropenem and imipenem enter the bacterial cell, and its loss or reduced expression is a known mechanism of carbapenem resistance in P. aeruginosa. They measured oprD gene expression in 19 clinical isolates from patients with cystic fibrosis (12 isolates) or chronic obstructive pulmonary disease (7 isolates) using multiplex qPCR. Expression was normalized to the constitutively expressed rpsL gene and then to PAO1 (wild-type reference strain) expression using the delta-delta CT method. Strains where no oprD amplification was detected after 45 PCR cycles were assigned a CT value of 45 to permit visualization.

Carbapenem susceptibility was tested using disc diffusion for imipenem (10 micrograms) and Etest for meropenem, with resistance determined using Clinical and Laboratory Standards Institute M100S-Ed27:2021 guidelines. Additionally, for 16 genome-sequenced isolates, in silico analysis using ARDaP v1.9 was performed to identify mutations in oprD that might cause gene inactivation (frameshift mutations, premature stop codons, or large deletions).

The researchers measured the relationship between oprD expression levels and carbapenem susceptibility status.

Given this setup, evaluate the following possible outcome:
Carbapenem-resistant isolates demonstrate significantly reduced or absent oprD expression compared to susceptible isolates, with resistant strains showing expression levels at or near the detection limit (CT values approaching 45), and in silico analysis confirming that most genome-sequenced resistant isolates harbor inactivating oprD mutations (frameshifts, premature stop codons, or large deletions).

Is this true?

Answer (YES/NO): NO